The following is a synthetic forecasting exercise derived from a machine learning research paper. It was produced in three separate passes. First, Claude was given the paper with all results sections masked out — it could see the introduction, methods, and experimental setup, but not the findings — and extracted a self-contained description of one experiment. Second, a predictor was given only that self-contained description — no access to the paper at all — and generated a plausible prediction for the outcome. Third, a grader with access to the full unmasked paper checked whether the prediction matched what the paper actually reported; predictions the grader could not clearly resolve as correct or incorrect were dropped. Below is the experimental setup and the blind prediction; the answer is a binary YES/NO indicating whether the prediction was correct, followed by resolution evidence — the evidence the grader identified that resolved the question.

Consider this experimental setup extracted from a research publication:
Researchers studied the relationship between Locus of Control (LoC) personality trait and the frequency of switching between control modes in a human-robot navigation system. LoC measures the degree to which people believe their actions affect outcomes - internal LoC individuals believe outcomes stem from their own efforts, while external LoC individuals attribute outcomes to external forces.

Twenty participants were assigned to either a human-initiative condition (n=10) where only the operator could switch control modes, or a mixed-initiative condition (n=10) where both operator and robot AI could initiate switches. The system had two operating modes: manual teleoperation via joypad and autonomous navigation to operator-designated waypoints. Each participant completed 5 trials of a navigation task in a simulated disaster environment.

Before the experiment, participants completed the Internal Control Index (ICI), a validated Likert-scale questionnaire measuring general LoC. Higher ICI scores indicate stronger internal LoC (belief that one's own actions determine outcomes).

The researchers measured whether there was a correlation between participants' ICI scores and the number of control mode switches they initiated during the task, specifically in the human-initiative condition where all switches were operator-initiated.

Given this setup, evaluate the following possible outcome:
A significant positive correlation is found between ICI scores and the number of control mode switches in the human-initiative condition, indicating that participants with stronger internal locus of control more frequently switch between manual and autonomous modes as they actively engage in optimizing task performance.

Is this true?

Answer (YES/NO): NO